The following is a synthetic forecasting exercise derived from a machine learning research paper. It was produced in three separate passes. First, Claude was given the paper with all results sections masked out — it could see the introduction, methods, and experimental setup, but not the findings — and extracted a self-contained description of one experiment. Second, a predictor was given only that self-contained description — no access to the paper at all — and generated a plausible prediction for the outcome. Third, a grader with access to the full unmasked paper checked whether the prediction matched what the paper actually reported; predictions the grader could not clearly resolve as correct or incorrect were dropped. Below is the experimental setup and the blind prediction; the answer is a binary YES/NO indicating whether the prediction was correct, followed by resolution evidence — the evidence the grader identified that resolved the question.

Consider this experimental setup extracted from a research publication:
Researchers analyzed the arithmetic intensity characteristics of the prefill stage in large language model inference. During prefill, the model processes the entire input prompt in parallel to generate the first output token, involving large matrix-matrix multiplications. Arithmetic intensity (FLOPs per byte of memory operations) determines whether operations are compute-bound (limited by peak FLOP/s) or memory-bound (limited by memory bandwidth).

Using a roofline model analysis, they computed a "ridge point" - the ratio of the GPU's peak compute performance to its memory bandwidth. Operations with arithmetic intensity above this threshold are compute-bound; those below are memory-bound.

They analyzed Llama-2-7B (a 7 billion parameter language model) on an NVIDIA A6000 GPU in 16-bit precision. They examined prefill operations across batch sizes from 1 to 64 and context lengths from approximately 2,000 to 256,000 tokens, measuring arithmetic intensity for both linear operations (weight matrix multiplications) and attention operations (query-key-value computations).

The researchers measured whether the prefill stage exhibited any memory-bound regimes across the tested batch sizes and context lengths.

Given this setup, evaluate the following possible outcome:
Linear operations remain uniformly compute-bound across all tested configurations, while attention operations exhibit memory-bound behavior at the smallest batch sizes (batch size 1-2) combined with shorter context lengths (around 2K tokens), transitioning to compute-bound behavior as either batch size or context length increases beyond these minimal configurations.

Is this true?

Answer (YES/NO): NO